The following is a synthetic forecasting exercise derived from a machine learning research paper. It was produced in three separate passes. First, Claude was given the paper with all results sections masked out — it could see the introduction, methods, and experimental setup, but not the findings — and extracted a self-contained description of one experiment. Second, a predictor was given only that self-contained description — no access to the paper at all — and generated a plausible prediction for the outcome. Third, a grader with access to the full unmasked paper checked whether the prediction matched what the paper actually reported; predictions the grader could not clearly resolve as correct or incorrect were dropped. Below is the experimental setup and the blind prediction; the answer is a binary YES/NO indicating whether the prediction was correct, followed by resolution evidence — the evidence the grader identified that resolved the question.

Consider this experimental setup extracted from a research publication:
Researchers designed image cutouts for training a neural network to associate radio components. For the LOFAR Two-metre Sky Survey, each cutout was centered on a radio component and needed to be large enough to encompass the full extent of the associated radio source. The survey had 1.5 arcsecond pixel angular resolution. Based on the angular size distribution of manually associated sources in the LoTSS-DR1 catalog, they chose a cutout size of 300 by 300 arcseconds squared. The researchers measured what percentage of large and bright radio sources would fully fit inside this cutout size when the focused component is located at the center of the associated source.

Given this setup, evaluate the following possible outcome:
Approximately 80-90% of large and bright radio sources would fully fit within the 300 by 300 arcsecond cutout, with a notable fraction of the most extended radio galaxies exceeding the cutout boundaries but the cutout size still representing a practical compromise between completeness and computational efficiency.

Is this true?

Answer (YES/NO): NO